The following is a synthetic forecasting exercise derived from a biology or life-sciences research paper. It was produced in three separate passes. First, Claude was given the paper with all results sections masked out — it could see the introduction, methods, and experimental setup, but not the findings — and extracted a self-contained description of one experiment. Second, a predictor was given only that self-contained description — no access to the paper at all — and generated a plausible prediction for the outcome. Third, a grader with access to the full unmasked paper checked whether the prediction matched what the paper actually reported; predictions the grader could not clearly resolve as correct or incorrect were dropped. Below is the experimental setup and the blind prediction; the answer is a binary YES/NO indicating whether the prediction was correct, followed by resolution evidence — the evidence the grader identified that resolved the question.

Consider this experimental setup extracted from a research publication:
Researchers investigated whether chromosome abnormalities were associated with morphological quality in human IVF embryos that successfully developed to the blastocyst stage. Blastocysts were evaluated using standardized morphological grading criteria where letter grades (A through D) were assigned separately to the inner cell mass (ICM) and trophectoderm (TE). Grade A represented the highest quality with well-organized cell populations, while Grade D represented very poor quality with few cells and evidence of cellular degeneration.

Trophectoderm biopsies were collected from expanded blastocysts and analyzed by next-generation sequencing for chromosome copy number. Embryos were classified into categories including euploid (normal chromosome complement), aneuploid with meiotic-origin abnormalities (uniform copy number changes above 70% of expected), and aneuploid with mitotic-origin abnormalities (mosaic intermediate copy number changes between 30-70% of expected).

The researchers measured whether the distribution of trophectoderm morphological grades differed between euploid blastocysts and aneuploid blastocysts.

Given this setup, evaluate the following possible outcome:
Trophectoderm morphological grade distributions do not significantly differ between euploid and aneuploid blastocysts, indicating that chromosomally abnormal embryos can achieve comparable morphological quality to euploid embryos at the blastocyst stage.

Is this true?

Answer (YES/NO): NO